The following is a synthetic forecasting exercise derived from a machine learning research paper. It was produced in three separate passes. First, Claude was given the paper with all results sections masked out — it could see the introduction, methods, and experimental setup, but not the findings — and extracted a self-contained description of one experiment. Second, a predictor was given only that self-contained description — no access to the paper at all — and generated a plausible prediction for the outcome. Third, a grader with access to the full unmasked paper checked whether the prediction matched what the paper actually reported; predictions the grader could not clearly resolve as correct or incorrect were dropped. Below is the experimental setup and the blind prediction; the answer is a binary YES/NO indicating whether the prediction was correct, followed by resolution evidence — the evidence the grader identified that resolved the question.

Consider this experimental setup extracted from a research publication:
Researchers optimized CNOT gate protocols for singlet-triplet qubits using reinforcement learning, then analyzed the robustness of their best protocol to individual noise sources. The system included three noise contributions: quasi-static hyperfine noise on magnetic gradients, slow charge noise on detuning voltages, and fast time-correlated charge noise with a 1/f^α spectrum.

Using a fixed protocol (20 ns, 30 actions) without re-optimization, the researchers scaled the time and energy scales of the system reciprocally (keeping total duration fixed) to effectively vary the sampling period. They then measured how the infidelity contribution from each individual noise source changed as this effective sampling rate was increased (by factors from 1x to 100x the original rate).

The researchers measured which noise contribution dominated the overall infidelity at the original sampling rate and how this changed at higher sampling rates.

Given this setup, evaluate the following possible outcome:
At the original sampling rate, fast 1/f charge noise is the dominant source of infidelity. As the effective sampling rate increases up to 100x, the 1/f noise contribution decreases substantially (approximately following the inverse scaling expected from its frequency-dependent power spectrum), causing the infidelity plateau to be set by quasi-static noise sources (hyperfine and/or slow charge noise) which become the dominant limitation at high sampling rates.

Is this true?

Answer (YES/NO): NO